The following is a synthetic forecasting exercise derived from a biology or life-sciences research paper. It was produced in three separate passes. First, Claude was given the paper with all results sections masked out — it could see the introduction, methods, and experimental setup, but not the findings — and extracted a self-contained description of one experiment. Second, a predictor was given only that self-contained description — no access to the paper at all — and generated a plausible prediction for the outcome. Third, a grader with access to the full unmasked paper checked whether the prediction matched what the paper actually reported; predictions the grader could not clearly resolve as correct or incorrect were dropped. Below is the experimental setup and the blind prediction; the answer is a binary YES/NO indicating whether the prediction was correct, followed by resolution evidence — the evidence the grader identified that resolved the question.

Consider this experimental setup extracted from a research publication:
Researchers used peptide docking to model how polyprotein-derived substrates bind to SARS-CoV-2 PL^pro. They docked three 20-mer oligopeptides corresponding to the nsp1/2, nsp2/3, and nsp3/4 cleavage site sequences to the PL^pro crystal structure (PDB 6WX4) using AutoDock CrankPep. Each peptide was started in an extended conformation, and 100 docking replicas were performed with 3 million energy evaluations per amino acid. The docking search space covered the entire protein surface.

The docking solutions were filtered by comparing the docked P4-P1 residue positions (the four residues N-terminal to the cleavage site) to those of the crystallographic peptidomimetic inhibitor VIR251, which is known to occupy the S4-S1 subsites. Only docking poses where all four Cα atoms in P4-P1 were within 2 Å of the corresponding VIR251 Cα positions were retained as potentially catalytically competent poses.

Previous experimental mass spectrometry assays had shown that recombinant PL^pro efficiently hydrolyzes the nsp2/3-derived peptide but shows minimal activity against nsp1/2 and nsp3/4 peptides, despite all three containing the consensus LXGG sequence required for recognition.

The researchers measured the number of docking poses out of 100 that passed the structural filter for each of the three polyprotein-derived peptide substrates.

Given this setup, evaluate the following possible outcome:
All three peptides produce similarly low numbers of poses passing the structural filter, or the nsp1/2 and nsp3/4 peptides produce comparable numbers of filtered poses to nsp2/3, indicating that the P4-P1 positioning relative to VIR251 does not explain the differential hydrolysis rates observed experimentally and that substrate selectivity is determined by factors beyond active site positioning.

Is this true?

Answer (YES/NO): NO